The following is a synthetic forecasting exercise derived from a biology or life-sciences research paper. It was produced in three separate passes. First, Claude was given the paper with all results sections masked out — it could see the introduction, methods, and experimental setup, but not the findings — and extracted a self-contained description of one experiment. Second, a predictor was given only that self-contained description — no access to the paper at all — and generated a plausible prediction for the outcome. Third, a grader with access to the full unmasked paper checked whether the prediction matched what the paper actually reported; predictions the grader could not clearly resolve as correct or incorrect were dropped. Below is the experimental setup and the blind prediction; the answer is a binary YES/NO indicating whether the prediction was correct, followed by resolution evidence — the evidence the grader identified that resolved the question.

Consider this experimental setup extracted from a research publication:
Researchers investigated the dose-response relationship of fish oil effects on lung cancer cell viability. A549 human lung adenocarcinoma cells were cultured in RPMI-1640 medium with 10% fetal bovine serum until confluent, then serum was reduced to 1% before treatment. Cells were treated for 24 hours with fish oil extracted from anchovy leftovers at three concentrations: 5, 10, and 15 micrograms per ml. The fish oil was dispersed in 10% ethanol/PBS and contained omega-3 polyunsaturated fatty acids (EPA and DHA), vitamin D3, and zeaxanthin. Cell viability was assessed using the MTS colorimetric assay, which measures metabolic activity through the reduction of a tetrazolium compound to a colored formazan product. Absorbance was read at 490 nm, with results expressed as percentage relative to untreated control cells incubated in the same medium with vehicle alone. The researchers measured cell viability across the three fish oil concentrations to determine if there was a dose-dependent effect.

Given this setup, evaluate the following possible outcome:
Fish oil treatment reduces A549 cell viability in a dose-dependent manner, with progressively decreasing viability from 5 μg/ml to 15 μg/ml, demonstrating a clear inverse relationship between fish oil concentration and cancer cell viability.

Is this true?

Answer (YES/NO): NO